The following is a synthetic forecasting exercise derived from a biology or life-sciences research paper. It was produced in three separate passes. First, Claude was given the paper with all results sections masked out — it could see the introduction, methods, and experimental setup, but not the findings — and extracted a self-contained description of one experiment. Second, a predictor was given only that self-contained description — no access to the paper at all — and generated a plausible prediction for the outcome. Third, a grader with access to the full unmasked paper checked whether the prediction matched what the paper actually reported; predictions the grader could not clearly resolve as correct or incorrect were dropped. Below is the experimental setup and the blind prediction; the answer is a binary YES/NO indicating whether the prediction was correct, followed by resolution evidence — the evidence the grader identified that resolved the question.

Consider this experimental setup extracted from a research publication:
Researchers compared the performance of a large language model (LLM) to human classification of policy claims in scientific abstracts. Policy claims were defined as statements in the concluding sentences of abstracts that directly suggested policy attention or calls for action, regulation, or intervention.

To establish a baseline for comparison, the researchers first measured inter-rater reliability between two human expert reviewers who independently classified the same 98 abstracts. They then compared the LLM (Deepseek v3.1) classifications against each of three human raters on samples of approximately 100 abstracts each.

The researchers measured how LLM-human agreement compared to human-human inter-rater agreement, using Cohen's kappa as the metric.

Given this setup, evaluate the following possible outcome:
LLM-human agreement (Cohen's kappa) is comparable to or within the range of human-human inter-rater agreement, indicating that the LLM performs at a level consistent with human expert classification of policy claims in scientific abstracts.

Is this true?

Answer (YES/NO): YES